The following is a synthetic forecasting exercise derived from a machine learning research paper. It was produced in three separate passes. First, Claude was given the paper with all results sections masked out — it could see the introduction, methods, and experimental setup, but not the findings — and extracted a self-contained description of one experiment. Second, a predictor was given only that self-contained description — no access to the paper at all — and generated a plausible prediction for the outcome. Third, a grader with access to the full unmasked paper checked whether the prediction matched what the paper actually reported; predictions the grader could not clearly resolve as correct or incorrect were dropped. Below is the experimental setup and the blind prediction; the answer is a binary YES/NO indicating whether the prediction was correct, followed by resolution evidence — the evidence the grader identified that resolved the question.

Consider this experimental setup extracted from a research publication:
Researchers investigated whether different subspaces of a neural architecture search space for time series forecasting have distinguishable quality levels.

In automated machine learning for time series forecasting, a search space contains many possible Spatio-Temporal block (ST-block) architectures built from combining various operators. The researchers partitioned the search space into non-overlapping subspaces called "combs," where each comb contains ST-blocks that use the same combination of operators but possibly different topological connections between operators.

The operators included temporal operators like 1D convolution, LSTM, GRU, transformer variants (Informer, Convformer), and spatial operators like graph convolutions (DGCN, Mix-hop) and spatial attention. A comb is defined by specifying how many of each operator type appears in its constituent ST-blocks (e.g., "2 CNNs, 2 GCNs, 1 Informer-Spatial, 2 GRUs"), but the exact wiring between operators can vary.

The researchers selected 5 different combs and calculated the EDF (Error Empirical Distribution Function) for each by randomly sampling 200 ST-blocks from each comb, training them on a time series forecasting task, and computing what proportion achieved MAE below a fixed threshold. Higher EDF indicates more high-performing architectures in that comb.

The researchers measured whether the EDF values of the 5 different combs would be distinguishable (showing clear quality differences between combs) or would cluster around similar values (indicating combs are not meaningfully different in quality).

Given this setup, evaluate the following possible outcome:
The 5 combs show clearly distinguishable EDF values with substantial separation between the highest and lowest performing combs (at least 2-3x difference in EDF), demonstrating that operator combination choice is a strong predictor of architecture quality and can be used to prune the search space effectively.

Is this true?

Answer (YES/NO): YES